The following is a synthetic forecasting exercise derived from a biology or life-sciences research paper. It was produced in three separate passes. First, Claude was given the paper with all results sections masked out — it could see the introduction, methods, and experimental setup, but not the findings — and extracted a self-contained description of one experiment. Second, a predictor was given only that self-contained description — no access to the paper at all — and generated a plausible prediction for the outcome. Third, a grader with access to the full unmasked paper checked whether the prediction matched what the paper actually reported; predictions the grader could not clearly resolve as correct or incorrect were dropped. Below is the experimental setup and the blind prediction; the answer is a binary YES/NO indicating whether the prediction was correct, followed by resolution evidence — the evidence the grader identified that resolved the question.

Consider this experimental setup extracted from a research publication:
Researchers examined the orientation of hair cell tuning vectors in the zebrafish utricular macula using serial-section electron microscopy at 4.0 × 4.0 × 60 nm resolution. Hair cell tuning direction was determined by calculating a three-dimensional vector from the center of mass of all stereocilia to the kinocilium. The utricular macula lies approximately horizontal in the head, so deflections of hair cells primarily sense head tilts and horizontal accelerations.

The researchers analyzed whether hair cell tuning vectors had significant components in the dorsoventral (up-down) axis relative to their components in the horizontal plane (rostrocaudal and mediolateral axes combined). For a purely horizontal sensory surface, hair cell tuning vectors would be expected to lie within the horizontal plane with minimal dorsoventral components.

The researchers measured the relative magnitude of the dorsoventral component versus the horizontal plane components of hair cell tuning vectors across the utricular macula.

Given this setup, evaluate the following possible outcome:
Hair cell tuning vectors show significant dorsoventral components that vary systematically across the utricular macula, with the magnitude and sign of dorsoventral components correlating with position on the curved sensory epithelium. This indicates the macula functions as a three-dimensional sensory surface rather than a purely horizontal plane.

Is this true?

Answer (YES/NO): NO